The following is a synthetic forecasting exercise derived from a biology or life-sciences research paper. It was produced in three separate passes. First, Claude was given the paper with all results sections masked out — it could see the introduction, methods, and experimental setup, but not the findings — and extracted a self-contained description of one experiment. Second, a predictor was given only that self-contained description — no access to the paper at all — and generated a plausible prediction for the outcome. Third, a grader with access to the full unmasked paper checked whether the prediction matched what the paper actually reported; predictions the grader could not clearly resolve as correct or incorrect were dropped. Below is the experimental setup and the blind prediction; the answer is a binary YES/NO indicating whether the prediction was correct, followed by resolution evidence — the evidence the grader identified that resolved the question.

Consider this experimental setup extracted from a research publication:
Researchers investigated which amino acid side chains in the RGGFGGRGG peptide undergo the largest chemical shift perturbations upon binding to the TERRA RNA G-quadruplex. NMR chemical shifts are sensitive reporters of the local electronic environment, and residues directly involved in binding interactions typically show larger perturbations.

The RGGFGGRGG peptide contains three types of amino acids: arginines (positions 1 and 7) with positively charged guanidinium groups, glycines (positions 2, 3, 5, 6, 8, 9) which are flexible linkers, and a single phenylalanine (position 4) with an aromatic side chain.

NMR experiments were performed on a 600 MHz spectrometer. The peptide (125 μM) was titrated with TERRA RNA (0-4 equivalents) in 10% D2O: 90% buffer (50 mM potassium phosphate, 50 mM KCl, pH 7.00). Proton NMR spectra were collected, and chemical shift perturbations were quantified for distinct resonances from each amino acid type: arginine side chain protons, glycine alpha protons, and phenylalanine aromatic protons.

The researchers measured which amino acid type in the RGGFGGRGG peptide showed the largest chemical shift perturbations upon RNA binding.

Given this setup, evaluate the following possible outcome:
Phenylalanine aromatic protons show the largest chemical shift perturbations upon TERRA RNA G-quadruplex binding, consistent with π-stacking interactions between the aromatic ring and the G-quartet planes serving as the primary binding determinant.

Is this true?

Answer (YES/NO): YES